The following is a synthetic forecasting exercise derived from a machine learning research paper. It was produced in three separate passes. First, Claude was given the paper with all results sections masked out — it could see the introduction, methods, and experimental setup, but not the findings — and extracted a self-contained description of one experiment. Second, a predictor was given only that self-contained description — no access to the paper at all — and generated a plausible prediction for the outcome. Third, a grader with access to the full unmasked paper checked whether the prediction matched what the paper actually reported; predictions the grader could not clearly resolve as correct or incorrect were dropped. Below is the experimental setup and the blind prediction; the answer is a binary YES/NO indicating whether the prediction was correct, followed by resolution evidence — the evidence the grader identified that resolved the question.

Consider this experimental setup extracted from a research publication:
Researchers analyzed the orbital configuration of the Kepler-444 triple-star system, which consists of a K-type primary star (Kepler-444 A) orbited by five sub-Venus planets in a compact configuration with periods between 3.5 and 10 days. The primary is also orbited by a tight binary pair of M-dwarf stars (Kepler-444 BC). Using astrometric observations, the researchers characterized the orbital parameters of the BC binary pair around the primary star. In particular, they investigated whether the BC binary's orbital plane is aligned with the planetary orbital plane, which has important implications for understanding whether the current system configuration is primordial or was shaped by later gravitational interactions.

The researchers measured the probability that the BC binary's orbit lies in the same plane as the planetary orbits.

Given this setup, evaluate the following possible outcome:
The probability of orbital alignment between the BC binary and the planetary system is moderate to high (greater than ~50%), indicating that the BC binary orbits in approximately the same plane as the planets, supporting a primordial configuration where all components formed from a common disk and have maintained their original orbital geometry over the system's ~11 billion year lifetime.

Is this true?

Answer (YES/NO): YES